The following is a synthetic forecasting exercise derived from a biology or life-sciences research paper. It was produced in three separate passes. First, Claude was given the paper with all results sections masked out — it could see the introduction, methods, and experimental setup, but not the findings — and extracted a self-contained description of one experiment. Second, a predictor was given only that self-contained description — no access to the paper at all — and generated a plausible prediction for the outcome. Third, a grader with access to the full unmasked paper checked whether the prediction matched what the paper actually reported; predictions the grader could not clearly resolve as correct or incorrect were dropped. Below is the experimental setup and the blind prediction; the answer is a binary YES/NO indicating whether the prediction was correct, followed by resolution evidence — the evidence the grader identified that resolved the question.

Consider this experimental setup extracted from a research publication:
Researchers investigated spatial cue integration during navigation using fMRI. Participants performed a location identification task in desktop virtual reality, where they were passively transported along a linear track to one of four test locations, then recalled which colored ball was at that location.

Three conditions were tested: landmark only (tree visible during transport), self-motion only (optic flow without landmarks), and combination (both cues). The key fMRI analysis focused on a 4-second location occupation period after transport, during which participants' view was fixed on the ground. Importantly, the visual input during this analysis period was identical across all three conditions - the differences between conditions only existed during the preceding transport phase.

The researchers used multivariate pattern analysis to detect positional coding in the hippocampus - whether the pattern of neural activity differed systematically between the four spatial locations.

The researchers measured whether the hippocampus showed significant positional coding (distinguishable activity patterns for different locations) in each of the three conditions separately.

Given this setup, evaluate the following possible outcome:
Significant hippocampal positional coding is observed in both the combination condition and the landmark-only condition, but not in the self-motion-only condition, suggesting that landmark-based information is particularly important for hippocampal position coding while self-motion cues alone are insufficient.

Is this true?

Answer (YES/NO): NO